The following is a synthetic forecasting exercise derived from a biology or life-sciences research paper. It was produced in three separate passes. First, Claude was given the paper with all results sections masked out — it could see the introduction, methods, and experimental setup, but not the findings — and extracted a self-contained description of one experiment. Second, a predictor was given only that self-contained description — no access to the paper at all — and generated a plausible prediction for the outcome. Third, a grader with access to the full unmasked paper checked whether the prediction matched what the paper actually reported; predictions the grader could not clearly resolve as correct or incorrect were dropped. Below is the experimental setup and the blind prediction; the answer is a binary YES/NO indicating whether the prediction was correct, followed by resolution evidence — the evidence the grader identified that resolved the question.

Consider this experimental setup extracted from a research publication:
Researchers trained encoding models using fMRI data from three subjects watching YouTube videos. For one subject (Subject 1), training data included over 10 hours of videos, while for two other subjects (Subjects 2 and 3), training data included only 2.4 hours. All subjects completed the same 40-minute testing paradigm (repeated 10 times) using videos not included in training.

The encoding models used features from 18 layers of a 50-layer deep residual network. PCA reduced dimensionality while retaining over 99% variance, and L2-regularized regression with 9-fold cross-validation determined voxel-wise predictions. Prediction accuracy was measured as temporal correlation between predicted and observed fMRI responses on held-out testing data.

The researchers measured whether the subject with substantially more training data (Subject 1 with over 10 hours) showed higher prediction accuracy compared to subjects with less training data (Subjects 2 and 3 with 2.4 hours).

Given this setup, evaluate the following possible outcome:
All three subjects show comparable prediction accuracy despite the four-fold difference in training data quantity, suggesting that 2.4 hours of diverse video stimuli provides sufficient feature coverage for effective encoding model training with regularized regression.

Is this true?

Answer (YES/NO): NO